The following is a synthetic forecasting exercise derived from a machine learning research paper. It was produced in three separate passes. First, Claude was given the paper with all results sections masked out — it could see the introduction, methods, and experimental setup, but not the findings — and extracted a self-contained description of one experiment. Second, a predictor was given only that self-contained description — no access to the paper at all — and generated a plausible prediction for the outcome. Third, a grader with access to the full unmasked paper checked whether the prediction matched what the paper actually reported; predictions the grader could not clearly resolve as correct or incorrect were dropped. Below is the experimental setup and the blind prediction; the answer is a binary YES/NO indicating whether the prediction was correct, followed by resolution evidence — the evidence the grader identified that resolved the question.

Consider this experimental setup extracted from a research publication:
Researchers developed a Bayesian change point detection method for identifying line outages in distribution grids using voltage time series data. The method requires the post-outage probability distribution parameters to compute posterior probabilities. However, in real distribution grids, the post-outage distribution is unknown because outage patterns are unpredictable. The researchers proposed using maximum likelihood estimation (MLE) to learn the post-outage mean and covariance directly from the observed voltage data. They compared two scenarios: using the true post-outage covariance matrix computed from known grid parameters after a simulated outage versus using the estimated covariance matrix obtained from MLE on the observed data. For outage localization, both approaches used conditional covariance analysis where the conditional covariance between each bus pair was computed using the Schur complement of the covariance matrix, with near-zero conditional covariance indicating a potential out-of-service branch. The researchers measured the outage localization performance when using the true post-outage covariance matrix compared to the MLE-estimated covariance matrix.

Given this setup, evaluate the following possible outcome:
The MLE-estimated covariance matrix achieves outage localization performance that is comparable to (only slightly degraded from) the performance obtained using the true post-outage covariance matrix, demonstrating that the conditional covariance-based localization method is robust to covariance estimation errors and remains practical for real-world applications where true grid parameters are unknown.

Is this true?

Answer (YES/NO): NO